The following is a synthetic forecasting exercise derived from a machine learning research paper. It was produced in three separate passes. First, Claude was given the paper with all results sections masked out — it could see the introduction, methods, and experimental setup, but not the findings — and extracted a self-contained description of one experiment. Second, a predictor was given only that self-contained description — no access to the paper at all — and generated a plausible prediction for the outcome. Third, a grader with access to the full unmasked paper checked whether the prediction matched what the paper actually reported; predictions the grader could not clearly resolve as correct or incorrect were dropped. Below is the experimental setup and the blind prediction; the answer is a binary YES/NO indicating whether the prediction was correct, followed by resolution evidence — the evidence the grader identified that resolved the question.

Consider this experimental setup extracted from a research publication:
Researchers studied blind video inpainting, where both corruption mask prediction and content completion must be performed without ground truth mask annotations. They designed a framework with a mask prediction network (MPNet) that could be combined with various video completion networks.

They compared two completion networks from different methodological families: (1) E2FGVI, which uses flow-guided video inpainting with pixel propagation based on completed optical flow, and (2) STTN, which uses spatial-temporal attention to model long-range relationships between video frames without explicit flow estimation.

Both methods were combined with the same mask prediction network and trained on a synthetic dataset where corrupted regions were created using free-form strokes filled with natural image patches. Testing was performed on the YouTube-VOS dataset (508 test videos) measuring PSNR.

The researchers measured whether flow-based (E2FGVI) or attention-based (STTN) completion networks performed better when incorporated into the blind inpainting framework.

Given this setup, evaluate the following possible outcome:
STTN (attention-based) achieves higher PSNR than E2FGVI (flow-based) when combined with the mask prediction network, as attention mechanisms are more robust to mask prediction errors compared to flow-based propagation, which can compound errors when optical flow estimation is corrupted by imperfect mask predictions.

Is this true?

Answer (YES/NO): NO